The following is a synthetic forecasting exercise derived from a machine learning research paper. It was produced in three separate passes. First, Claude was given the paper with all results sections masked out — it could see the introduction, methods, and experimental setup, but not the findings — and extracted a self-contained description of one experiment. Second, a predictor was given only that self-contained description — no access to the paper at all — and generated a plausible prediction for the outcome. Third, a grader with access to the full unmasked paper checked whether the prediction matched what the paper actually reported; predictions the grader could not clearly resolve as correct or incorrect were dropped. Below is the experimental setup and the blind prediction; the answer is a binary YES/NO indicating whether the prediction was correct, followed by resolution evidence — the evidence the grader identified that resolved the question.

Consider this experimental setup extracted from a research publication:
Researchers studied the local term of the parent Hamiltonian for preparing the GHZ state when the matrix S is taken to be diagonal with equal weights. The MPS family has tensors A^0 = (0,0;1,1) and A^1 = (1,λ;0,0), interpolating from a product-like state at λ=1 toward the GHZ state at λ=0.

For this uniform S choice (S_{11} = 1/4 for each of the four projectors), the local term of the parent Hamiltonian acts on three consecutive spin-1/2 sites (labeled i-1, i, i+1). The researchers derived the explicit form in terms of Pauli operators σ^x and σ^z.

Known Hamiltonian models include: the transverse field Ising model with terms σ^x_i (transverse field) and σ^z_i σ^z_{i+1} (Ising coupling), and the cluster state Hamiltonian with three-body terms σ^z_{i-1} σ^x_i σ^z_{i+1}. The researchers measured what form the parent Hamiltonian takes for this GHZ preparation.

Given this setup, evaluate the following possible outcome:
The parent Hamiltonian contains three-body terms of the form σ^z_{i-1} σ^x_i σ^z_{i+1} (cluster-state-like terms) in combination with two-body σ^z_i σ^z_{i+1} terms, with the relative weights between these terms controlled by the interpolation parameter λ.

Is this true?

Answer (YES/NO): YES